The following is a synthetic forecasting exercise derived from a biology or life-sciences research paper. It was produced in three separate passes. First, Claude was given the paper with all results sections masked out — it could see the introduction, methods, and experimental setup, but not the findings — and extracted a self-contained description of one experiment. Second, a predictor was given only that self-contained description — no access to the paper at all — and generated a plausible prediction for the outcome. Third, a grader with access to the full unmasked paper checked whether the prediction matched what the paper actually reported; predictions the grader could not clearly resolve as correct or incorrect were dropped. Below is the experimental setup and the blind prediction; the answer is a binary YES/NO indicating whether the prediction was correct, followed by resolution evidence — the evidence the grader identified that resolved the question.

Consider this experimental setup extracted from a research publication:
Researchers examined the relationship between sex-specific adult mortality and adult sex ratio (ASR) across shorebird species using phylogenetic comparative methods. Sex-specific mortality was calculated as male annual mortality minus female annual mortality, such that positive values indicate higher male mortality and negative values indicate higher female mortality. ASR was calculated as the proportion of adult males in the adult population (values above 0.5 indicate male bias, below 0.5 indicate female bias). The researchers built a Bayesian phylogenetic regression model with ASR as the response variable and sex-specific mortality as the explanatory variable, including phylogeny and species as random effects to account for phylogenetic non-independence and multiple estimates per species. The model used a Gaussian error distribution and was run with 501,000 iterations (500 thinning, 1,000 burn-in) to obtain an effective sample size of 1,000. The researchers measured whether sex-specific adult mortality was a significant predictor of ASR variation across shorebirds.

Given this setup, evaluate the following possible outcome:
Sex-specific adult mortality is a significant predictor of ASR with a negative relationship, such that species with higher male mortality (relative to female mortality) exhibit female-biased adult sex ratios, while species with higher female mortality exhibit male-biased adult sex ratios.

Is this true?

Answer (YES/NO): NO